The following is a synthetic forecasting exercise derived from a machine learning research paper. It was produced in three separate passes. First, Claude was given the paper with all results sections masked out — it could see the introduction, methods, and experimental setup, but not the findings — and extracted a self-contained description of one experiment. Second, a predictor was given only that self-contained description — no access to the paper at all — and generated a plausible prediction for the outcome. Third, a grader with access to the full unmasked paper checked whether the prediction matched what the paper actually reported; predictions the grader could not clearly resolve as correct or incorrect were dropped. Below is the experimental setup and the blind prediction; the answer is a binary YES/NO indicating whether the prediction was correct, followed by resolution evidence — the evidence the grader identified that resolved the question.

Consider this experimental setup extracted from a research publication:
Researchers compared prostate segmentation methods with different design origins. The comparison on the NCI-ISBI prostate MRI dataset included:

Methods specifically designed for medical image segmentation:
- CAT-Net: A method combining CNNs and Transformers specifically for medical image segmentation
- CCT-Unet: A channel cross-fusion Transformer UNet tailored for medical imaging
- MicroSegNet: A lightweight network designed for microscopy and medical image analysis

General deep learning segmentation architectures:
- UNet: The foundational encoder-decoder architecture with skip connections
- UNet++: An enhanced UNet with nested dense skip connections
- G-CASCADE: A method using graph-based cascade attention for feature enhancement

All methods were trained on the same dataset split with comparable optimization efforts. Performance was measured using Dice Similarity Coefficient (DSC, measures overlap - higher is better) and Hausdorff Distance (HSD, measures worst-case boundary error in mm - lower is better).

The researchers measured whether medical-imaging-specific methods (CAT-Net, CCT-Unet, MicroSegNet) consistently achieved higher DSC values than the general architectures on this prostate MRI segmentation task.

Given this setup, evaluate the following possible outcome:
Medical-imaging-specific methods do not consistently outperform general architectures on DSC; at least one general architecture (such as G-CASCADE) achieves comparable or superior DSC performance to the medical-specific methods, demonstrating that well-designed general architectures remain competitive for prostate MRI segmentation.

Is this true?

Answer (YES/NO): YES